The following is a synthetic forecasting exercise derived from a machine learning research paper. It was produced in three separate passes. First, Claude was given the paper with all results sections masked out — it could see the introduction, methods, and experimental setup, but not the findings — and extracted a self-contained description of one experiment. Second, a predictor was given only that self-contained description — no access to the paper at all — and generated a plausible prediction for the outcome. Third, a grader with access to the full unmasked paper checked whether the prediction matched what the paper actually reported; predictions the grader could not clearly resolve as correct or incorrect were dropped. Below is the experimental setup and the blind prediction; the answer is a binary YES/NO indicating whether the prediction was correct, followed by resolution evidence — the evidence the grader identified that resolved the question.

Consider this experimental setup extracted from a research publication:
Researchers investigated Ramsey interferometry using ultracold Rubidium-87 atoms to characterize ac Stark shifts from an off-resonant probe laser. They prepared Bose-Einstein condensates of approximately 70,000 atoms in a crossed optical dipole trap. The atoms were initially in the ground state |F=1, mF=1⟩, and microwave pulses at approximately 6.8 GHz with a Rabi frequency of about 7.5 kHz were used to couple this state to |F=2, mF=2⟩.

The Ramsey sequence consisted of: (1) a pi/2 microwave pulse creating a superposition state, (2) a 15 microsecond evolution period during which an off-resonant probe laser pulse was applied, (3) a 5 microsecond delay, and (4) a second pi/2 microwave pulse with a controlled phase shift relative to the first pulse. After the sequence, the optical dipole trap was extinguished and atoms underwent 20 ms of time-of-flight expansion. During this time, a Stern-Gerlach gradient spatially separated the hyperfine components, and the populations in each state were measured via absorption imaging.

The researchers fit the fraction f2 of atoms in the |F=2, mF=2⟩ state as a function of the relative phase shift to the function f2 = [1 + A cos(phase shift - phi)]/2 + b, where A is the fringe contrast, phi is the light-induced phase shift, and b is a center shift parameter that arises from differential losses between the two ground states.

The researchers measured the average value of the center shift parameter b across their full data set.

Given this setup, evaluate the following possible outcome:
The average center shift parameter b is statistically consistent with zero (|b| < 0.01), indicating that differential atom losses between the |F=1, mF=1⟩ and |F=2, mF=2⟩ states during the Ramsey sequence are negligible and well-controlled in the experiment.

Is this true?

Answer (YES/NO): NO